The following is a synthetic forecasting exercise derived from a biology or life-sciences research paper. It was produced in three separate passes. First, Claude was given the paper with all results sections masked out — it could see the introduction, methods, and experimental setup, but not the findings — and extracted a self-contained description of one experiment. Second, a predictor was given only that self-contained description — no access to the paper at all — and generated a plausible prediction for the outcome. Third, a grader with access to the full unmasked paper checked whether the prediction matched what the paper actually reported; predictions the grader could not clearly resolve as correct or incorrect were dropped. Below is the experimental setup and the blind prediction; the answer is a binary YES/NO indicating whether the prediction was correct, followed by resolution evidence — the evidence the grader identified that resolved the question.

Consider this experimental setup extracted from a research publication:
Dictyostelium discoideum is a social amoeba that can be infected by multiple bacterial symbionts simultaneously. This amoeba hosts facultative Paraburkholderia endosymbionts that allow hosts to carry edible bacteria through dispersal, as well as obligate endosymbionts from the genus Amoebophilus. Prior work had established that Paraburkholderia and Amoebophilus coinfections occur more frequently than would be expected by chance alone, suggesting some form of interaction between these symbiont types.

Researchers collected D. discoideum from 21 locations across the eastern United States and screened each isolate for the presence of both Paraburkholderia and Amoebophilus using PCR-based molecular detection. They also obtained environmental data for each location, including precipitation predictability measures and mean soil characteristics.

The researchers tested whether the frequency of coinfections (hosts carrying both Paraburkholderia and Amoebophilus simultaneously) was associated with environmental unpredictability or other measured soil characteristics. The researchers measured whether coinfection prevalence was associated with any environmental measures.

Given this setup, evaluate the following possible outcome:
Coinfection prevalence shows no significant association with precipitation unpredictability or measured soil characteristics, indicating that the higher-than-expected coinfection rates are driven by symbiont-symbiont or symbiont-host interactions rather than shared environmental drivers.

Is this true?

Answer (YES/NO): YES